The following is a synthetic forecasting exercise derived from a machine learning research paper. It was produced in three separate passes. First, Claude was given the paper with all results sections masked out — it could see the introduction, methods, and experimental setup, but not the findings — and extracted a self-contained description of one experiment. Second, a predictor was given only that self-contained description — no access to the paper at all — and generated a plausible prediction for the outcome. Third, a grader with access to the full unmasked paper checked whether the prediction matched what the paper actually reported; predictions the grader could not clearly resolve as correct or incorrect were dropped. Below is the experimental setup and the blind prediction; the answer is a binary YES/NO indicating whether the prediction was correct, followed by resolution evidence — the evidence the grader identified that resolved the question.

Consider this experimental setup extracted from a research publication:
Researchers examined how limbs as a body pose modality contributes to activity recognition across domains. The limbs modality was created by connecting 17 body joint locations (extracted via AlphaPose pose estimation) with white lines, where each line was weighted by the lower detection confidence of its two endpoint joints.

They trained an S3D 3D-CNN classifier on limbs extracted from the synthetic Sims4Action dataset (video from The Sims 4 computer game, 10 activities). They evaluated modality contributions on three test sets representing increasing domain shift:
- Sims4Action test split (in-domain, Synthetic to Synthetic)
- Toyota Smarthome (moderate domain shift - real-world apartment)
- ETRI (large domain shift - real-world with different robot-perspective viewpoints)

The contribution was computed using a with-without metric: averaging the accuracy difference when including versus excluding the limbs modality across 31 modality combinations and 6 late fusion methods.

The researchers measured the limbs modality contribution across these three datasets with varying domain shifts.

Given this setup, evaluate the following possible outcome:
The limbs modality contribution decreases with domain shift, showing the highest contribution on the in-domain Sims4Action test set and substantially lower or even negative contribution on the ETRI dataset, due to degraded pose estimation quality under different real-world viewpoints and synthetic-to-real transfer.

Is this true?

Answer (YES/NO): YES